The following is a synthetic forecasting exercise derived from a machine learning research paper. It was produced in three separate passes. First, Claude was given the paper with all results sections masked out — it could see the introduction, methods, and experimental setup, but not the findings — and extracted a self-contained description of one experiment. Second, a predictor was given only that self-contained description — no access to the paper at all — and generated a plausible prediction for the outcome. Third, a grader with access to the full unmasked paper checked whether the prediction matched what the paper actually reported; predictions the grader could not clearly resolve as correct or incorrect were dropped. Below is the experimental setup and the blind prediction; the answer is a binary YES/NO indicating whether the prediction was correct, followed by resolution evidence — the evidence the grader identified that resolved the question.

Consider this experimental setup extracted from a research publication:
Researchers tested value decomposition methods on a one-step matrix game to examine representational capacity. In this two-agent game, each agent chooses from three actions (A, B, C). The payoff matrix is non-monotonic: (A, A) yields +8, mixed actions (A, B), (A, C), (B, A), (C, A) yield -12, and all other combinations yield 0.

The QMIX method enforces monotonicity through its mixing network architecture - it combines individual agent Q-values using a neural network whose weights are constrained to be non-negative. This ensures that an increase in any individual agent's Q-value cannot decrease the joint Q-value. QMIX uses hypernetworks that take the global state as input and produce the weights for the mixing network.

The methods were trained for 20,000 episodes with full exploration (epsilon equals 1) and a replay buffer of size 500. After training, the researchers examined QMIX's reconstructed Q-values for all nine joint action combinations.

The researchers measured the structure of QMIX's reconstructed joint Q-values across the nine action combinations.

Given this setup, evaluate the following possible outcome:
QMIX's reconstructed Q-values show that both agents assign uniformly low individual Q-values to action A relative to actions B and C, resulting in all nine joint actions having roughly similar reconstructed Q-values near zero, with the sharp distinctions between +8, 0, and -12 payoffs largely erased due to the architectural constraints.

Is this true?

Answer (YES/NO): NO